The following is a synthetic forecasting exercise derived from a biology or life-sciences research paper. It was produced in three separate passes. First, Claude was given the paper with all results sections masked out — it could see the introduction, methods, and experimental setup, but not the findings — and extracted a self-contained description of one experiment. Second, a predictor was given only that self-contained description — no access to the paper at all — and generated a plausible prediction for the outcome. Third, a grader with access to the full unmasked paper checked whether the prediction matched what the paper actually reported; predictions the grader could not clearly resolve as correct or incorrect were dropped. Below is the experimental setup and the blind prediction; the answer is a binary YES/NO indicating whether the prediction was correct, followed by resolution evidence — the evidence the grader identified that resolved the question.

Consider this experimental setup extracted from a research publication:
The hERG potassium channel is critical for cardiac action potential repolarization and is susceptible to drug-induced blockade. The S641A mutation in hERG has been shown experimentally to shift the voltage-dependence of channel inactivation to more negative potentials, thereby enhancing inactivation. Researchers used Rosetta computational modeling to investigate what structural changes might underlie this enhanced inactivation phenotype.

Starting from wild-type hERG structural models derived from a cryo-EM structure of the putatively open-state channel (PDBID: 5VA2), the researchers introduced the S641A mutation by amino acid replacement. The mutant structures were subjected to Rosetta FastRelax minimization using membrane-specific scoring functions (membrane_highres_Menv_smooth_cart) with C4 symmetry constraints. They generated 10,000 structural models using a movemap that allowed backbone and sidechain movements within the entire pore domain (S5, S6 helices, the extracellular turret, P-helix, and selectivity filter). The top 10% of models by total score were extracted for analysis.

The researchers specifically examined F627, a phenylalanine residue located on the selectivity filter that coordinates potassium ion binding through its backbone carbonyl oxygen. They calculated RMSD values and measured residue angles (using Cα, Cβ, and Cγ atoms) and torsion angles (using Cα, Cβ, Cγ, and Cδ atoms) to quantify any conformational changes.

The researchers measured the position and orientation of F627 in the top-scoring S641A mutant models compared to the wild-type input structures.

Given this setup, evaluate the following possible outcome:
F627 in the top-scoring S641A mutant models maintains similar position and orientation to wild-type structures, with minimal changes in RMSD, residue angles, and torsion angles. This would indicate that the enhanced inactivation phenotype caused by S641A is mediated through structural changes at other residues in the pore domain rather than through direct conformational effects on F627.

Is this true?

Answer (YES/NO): NO